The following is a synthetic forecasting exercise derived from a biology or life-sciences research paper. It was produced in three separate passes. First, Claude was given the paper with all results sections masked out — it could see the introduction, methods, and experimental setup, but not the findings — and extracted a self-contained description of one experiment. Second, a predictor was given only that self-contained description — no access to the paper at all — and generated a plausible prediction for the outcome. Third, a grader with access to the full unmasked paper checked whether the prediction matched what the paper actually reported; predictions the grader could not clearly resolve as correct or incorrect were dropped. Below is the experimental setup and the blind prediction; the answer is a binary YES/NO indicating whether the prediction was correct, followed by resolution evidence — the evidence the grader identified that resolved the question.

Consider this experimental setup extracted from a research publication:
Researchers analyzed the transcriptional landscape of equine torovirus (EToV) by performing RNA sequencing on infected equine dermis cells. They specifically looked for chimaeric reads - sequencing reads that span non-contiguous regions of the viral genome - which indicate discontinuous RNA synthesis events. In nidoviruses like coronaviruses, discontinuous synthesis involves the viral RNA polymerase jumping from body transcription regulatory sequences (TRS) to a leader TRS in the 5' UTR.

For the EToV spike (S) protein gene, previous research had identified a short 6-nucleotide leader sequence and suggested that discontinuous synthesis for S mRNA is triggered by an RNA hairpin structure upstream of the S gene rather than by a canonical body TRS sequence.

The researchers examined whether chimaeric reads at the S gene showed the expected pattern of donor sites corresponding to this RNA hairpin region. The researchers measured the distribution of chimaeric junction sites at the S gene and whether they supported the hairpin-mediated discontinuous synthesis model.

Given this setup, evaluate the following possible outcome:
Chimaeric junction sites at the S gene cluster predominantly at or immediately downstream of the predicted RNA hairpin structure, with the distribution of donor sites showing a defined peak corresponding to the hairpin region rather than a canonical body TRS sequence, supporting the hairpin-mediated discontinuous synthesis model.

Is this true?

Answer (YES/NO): YES